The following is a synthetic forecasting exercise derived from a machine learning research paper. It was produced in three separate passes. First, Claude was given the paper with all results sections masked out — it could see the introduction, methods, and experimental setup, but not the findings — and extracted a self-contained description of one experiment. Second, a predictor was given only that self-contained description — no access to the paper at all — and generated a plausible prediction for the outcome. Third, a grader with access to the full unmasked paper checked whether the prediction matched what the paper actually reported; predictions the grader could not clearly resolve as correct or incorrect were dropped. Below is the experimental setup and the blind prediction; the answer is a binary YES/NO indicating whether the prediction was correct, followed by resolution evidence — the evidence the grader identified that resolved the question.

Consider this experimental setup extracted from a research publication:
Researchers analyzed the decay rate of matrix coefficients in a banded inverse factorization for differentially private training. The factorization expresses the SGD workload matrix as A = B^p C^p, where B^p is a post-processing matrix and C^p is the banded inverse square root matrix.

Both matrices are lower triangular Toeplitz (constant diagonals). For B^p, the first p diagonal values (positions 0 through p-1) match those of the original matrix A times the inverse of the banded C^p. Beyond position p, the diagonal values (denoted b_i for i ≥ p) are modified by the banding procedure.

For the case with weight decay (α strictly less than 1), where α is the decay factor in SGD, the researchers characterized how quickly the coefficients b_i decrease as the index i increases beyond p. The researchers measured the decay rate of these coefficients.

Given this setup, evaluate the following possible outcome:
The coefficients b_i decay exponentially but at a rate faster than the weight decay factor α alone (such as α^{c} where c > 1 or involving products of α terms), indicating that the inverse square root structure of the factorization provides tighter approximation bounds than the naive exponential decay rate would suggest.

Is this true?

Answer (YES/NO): NO